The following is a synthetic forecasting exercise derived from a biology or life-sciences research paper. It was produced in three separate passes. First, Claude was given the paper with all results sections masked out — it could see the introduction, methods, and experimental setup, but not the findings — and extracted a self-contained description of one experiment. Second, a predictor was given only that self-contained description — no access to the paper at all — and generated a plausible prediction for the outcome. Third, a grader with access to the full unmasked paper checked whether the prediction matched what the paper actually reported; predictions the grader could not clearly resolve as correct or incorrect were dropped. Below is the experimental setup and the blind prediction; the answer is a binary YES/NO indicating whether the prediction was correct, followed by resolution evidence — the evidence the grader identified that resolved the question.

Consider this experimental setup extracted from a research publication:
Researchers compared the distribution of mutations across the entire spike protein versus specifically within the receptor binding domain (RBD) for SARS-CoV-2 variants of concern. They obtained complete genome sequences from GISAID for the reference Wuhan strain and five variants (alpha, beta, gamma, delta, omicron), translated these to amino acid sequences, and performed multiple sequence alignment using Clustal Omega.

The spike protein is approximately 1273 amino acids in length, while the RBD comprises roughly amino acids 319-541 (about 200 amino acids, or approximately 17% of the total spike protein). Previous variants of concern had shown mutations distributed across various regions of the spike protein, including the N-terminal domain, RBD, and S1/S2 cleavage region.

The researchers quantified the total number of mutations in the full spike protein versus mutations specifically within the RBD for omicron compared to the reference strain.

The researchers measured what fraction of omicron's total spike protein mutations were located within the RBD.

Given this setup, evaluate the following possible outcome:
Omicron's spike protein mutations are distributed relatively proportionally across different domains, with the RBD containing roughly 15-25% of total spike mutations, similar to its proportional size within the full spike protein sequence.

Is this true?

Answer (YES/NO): NO